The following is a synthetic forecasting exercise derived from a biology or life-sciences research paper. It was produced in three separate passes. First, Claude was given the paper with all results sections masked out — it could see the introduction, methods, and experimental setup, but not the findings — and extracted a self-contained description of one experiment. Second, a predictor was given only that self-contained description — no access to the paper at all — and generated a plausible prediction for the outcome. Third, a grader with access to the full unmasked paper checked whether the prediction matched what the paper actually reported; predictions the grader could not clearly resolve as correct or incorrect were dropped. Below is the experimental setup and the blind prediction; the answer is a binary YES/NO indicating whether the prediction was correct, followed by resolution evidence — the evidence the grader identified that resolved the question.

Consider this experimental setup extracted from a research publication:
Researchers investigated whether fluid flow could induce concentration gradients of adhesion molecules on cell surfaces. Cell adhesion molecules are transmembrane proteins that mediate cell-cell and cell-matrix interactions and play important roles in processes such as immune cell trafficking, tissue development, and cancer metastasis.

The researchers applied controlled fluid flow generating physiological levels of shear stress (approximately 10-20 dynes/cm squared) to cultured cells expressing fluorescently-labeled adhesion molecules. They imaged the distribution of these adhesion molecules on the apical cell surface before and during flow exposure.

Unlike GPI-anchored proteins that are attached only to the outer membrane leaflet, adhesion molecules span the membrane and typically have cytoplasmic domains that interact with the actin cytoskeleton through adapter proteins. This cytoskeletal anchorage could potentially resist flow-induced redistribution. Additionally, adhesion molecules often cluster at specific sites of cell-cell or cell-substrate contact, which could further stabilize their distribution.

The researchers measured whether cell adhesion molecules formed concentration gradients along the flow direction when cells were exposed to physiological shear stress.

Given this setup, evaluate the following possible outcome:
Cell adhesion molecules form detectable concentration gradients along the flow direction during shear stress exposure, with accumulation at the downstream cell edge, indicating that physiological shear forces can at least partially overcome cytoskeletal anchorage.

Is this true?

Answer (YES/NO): YES